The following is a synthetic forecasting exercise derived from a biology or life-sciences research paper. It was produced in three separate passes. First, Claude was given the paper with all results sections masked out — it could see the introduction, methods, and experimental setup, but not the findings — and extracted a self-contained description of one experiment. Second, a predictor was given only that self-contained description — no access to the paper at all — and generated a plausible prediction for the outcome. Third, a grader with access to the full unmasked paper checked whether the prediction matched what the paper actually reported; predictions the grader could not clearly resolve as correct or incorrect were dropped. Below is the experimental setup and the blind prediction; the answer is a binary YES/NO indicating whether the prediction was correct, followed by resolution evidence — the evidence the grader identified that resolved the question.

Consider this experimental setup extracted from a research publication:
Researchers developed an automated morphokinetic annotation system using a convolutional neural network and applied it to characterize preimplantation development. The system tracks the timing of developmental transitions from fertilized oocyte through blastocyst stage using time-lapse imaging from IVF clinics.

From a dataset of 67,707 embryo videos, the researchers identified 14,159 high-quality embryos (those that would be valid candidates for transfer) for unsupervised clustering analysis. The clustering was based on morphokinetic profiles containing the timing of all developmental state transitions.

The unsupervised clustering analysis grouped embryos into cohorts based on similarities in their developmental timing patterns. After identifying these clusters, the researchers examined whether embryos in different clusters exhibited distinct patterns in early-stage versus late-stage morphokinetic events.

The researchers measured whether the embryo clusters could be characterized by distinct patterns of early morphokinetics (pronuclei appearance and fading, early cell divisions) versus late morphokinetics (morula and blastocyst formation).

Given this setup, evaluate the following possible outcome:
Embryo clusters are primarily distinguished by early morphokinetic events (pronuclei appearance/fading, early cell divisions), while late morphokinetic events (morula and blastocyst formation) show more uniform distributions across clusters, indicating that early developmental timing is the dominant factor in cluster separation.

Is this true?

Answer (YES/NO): NO